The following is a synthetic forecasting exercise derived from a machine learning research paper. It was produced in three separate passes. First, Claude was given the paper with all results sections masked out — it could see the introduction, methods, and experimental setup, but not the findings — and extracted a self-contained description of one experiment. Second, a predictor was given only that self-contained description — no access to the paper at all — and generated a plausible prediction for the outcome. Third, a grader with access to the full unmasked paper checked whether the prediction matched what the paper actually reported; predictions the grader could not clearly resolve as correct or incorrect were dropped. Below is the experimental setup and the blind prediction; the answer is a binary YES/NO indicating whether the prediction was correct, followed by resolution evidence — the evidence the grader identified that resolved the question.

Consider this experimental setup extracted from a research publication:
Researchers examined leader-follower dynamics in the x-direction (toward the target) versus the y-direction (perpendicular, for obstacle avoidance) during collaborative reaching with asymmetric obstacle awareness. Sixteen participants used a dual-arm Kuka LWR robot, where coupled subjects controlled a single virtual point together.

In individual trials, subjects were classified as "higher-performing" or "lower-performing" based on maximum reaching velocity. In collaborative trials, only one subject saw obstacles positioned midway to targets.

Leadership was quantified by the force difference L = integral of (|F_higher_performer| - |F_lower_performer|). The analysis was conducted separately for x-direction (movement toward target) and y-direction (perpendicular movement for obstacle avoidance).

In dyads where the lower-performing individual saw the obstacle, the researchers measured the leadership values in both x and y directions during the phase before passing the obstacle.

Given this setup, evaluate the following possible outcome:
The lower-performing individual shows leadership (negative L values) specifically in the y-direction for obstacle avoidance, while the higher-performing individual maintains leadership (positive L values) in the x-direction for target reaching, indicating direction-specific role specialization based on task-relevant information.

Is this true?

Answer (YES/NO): YES